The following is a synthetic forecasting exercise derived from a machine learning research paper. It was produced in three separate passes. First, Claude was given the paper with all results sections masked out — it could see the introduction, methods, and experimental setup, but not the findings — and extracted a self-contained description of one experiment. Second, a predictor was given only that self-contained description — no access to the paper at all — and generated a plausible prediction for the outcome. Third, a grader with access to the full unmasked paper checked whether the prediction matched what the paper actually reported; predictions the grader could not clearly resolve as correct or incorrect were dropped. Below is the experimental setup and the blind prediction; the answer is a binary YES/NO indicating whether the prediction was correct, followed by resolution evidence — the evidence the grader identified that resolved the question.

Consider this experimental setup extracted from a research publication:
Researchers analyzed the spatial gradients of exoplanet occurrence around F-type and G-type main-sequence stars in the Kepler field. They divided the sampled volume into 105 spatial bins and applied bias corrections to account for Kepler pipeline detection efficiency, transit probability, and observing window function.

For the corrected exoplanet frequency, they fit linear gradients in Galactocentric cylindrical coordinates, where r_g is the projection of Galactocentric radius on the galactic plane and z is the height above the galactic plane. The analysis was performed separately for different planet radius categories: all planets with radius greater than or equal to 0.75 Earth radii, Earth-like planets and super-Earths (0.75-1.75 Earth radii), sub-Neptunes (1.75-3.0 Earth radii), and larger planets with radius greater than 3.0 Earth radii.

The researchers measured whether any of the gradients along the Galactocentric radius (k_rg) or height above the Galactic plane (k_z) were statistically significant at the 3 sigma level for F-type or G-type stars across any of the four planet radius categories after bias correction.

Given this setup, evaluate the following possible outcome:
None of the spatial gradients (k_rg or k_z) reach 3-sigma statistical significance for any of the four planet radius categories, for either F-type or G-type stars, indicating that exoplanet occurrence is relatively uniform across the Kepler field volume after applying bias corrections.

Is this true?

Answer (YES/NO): YES